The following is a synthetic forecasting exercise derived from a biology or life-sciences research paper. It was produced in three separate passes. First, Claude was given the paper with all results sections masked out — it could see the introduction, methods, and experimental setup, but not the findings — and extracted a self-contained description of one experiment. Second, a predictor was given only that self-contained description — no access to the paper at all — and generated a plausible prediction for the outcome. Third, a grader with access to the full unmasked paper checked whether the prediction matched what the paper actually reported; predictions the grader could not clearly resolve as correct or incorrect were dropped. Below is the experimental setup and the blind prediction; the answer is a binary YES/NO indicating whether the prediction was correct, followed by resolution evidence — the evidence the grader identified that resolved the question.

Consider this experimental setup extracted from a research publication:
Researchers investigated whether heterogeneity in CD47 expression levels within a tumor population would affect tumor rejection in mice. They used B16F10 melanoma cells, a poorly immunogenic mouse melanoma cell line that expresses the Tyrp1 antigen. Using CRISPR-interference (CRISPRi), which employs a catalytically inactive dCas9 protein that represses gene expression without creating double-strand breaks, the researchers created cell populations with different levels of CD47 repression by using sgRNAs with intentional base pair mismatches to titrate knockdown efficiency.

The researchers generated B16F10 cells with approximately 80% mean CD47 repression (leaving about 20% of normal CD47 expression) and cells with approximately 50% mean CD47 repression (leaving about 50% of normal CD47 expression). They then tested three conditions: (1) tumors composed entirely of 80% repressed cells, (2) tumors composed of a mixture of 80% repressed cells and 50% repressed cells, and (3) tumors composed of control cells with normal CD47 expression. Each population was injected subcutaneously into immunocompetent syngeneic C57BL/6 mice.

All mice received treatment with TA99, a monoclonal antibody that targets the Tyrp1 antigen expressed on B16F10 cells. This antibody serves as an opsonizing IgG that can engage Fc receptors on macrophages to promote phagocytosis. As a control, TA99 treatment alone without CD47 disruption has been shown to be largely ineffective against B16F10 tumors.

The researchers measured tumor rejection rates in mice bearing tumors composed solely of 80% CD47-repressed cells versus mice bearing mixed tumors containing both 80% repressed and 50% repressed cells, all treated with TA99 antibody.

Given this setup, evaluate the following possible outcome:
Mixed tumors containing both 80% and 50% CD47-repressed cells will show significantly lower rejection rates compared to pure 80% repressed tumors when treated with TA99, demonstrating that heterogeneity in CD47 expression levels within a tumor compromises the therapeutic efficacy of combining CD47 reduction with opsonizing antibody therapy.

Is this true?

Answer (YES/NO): YES